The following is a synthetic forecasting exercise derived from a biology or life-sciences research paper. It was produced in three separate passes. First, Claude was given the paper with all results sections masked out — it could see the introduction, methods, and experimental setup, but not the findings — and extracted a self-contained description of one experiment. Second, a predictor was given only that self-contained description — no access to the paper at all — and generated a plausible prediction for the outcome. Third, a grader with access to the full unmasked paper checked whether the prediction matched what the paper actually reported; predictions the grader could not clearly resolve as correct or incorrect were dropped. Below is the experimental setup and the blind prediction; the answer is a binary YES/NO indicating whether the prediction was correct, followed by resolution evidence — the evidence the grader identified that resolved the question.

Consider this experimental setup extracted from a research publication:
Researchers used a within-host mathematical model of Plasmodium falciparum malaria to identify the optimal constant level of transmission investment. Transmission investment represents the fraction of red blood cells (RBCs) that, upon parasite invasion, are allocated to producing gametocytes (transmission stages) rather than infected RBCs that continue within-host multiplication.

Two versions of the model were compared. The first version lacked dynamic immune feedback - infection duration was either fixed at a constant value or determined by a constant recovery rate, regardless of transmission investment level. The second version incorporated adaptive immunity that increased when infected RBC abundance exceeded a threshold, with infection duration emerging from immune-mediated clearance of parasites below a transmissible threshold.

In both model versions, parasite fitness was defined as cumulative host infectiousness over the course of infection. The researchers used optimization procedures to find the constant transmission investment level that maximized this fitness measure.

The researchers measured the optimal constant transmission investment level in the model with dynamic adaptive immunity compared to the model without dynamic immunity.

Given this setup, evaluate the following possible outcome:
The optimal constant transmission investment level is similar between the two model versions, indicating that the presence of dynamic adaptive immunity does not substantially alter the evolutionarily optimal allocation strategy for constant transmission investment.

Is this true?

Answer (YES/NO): NO